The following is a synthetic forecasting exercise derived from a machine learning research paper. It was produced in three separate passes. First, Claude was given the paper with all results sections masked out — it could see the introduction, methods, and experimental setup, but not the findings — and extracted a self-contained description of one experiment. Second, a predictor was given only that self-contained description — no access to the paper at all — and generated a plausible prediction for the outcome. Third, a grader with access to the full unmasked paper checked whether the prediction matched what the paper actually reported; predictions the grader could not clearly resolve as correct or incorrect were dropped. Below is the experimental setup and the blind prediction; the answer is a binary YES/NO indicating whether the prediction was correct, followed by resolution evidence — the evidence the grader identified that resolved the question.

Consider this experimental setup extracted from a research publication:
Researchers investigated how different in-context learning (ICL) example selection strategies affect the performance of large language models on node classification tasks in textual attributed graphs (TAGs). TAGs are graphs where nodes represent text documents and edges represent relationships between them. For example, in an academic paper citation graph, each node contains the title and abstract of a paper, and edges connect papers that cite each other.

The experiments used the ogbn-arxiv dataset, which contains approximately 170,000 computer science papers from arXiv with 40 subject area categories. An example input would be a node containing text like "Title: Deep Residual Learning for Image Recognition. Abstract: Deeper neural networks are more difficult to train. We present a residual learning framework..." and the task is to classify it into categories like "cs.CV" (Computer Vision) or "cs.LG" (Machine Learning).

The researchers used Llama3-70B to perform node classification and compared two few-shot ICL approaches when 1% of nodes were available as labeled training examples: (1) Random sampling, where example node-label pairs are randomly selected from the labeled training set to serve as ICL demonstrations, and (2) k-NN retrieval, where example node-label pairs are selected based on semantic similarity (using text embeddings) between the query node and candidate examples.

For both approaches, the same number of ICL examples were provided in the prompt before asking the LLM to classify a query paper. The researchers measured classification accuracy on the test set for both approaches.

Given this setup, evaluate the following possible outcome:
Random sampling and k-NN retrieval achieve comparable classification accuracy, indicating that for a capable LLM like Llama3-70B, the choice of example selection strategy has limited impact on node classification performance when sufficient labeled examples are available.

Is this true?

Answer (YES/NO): NO